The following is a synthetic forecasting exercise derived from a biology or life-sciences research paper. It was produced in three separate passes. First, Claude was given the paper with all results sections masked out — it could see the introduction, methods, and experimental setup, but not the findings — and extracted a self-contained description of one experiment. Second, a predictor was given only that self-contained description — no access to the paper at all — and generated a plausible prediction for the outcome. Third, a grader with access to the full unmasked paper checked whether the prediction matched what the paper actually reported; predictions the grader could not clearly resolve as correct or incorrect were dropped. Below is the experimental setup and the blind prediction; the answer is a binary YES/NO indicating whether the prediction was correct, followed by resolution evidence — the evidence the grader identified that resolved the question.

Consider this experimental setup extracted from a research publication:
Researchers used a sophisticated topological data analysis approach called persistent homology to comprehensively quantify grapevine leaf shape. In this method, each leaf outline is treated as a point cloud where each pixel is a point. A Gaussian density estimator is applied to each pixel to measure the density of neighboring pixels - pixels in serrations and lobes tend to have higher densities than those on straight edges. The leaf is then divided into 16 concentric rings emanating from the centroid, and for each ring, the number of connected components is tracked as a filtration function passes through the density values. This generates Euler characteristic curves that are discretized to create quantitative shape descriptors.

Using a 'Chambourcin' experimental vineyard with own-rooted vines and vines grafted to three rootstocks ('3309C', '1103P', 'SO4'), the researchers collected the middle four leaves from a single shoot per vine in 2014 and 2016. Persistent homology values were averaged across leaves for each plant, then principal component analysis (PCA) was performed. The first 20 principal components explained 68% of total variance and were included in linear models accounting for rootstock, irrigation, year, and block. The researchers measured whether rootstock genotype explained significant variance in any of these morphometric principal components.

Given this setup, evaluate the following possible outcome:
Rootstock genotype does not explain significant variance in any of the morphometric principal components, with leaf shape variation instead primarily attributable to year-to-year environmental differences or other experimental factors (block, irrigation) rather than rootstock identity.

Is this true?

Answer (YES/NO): NO